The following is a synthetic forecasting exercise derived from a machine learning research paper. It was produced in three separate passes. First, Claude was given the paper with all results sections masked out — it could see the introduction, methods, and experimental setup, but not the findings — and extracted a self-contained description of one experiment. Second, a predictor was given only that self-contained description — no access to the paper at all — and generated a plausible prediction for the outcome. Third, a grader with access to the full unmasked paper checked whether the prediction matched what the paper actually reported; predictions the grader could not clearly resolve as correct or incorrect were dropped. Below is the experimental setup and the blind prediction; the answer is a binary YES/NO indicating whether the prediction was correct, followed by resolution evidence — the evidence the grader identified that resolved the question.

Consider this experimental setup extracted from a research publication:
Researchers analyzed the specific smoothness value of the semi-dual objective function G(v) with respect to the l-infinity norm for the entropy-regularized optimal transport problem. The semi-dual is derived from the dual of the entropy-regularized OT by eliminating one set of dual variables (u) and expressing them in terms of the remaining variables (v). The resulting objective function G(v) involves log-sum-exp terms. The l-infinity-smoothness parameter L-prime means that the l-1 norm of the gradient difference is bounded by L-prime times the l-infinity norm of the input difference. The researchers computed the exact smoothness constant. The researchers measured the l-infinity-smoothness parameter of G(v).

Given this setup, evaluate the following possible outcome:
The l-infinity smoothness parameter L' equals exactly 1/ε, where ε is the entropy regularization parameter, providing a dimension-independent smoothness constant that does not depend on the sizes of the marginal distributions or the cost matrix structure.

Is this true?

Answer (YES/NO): NO